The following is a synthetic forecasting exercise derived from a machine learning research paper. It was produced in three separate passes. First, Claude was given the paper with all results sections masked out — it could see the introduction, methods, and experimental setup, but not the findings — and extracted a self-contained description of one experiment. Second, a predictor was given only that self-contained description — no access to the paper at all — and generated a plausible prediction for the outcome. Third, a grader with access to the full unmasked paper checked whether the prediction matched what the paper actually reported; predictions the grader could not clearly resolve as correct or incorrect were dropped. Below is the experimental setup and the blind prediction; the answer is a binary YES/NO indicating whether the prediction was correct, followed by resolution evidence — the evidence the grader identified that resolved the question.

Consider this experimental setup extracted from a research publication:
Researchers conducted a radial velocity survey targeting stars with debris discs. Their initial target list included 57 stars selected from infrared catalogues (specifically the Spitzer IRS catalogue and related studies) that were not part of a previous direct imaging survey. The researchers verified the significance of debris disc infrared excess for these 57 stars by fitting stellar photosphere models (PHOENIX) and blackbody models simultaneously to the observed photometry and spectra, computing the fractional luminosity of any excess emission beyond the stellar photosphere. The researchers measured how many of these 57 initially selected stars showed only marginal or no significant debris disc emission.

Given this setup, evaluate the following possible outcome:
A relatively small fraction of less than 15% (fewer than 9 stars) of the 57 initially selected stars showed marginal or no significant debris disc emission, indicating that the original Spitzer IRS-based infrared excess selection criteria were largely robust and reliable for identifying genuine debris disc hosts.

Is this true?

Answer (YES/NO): NO